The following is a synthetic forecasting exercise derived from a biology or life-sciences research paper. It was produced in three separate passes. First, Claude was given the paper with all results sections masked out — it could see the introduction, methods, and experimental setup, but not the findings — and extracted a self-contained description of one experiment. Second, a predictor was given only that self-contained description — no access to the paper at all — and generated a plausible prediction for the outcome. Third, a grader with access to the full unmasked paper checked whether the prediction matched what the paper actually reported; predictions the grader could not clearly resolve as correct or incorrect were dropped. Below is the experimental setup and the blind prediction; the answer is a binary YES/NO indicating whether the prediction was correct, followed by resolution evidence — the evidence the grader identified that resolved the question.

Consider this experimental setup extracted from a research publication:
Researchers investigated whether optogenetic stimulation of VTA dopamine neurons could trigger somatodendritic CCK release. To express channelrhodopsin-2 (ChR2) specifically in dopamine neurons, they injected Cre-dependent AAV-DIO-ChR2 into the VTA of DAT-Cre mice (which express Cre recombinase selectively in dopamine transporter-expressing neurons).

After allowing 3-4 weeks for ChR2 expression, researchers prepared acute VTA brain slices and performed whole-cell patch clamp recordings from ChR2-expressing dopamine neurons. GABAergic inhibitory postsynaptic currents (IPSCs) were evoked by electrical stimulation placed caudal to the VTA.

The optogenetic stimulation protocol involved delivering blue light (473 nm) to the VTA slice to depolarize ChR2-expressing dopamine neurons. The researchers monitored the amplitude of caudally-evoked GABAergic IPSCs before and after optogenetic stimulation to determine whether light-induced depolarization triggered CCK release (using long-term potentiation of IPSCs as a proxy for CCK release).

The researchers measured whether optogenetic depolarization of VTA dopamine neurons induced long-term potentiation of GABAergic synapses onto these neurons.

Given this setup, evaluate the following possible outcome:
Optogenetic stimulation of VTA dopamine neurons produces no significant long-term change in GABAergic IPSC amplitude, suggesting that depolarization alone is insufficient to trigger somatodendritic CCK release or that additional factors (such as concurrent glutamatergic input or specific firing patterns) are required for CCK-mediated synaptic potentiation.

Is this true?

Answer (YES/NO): NO